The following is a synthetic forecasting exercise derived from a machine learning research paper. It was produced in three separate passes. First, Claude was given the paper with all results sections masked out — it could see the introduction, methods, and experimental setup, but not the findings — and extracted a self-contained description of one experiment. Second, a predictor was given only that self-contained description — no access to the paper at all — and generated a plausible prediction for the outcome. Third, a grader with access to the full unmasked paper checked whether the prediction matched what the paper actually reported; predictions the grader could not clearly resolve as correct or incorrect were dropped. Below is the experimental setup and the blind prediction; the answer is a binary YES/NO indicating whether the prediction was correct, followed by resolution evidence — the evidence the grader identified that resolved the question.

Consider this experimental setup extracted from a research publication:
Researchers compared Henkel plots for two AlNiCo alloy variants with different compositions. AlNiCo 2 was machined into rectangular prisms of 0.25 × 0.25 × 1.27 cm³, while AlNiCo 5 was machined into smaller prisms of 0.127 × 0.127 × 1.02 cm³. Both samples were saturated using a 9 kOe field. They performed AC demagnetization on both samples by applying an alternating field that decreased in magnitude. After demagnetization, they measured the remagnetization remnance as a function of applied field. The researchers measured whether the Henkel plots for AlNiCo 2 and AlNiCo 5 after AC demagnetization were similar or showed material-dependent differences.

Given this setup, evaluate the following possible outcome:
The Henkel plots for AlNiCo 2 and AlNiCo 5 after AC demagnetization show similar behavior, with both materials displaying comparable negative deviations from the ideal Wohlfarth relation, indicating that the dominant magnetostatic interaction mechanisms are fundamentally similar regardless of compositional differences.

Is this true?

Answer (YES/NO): NO